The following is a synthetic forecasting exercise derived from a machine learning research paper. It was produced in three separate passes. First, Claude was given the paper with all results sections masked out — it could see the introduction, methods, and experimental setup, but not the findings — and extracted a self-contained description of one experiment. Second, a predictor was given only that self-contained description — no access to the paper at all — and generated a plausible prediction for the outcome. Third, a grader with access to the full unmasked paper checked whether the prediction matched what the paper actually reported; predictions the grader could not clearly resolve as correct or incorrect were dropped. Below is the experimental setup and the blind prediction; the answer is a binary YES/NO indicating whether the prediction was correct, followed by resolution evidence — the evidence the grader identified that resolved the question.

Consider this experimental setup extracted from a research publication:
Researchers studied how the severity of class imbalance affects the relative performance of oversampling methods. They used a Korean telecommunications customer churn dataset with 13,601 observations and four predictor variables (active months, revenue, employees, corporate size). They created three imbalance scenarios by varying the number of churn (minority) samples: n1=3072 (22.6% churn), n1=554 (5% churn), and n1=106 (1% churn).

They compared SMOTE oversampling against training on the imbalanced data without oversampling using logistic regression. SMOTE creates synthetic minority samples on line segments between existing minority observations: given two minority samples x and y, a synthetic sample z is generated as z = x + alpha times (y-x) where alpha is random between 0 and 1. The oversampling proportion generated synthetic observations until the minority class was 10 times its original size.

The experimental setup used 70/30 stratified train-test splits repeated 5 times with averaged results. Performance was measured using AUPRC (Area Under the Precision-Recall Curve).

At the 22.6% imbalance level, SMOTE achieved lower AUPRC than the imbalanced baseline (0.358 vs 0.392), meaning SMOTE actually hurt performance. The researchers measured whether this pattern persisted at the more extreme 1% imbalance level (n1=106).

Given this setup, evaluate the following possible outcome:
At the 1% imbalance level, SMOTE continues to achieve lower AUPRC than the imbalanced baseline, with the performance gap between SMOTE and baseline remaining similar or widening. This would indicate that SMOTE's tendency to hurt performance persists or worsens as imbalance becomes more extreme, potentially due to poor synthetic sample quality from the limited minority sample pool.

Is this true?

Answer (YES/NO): NO